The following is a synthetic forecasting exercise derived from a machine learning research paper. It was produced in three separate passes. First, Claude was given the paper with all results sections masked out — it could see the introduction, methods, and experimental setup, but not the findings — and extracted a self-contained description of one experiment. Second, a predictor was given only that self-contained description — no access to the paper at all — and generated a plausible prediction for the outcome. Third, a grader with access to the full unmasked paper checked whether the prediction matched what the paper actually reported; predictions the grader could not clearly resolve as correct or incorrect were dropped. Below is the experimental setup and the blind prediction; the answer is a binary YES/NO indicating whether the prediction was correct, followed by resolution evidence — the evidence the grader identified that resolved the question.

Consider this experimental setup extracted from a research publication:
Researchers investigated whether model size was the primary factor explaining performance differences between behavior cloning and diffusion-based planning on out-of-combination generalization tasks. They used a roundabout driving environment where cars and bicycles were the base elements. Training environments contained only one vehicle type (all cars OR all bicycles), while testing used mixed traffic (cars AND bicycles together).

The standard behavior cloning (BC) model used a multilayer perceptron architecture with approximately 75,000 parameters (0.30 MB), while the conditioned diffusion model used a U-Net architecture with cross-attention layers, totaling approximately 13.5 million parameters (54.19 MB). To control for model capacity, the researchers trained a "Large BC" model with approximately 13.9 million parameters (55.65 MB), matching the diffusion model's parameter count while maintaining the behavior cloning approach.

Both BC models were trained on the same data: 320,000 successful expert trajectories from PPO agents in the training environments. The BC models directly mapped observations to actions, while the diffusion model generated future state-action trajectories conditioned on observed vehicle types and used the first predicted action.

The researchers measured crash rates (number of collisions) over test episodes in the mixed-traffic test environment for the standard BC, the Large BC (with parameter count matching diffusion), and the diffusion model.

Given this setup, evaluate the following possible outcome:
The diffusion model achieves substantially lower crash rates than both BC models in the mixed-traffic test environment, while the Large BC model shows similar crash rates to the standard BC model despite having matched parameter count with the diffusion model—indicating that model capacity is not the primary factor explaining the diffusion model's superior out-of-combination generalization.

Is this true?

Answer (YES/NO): YES